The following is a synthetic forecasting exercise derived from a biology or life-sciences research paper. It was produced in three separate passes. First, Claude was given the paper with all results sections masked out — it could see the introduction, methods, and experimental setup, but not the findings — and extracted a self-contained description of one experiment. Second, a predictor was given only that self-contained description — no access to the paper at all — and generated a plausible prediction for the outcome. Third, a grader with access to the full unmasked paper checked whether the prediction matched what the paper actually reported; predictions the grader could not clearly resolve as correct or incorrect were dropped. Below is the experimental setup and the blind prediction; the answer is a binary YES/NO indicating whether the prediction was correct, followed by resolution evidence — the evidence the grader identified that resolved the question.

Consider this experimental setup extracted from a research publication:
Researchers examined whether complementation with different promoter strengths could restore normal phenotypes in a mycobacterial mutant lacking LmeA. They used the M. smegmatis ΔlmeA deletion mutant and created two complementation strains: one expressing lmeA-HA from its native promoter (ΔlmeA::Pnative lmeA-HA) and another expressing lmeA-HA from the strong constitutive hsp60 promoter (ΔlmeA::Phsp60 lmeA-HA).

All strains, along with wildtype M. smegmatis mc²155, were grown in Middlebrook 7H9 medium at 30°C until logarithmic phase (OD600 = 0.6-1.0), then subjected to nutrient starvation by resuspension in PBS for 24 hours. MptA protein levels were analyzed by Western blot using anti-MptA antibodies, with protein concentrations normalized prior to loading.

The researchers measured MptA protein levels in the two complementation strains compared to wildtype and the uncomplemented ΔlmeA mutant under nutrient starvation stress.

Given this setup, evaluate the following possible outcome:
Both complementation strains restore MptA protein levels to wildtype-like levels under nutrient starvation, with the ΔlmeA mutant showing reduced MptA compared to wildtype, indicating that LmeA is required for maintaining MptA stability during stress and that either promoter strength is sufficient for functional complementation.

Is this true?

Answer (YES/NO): NO